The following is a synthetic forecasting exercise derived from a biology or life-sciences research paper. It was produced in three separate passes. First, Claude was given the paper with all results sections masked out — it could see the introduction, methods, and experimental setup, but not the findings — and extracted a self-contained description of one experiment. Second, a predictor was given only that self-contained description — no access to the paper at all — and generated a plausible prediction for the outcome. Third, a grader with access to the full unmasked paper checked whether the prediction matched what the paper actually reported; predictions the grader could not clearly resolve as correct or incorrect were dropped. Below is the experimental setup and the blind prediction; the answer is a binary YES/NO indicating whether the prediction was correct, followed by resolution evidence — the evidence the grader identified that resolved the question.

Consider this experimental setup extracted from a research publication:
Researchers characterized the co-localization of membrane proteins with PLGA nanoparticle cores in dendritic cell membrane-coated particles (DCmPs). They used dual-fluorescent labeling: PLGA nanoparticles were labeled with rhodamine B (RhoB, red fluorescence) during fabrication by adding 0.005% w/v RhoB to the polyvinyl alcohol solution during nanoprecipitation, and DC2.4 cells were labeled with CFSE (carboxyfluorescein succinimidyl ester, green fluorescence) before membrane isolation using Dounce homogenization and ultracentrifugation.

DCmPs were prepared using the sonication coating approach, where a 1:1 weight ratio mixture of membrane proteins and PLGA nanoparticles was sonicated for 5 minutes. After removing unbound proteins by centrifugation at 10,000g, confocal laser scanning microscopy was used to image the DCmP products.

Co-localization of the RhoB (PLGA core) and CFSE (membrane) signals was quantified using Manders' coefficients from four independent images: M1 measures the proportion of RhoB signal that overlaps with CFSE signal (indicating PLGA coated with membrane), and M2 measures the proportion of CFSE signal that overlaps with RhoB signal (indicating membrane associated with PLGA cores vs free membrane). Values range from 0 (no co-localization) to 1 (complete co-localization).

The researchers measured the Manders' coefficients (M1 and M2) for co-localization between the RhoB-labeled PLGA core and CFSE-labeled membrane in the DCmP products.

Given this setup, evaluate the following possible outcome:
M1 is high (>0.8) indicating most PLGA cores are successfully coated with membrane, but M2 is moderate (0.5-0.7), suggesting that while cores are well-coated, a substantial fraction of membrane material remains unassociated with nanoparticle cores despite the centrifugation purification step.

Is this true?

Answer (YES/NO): NO